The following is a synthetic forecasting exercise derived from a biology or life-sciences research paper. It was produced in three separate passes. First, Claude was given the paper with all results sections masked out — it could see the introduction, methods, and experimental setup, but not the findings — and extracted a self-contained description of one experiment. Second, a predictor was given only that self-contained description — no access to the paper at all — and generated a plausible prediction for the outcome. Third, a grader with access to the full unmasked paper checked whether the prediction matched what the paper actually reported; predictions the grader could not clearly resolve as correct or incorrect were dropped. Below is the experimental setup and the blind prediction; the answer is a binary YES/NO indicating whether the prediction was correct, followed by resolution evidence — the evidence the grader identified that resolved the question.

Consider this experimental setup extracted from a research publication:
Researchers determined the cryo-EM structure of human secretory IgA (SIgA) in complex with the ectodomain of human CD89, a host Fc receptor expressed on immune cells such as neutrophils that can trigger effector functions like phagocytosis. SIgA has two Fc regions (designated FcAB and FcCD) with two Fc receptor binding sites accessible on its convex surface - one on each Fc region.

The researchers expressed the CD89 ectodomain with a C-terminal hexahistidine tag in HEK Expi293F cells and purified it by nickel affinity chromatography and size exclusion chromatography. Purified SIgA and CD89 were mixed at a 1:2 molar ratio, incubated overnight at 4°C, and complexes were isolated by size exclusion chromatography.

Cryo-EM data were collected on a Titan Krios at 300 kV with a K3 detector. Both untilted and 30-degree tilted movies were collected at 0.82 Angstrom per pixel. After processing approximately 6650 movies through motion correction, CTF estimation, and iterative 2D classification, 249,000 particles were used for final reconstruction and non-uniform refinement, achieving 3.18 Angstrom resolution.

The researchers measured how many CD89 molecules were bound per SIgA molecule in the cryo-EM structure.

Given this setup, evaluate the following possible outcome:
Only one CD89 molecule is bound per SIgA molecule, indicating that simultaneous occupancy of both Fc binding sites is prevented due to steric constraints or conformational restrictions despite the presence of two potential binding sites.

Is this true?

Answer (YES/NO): NO